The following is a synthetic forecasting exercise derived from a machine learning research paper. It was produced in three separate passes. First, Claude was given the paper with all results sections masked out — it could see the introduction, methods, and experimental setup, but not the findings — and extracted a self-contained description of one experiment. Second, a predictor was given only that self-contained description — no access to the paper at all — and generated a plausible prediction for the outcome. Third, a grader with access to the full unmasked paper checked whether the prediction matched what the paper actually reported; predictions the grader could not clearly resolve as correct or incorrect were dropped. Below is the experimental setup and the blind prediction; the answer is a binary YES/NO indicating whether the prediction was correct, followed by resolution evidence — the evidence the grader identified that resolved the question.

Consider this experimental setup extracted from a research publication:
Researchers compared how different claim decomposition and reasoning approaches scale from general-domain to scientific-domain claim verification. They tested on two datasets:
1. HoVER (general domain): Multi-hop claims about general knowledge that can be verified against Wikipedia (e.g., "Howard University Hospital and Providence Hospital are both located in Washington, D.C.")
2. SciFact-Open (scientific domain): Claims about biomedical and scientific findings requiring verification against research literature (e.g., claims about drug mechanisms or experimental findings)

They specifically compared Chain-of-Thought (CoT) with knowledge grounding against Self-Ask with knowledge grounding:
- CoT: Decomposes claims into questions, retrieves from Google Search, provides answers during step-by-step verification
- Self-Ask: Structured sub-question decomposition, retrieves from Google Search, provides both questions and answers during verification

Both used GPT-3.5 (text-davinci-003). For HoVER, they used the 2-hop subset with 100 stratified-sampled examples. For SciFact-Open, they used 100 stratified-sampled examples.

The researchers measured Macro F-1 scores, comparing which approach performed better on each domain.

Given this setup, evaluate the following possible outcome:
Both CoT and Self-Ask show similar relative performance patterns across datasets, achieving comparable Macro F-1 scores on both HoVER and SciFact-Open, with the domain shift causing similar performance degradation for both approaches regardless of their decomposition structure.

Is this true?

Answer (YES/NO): NO